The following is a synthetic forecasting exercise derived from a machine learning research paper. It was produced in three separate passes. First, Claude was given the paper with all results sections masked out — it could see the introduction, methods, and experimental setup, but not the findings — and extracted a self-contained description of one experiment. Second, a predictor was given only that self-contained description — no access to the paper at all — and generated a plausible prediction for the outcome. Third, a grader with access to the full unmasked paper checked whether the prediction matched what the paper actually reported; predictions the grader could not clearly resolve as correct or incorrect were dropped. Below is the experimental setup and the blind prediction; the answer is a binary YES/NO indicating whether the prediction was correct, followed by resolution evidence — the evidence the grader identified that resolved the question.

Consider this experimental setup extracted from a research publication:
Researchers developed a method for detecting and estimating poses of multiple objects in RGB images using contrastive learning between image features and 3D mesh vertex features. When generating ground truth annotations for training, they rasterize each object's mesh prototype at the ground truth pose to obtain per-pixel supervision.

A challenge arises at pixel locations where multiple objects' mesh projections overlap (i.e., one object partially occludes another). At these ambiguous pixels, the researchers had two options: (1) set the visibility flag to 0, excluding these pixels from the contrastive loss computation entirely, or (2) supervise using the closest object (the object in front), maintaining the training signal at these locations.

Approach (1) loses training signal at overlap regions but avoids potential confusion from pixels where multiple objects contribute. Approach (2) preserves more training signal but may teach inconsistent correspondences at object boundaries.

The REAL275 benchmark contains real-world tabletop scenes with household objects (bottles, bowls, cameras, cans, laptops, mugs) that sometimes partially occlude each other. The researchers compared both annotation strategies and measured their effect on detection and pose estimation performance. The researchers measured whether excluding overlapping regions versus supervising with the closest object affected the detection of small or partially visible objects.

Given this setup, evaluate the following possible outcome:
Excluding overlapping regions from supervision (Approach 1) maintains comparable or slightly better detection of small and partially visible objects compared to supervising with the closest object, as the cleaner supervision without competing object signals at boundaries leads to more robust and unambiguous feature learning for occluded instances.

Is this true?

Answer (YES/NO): YES